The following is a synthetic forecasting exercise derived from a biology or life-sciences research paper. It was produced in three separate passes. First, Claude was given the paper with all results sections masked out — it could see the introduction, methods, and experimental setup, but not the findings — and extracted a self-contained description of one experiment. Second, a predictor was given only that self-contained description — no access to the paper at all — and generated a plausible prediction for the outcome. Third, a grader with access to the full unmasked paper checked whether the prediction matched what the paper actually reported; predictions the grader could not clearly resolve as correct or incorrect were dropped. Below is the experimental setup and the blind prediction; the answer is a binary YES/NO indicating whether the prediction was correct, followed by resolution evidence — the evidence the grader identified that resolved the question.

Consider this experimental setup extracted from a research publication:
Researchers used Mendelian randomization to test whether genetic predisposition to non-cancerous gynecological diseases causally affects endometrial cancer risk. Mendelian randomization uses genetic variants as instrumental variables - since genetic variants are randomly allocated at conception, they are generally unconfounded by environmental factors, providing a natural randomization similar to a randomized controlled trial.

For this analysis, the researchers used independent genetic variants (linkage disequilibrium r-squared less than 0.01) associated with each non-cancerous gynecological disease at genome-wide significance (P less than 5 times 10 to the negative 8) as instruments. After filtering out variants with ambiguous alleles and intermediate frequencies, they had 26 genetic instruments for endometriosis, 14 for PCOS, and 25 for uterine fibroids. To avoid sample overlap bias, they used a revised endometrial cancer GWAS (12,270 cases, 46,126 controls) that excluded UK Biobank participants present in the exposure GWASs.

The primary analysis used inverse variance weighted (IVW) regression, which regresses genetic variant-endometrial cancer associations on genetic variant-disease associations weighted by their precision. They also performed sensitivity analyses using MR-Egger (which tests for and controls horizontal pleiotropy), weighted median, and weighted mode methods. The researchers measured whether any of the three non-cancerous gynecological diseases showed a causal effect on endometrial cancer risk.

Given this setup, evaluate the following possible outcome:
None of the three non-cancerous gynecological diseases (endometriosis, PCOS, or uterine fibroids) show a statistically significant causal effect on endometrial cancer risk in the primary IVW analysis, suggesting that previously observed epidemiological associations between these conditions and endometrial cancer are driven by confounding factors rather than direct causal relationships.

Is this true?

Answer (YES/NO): YES